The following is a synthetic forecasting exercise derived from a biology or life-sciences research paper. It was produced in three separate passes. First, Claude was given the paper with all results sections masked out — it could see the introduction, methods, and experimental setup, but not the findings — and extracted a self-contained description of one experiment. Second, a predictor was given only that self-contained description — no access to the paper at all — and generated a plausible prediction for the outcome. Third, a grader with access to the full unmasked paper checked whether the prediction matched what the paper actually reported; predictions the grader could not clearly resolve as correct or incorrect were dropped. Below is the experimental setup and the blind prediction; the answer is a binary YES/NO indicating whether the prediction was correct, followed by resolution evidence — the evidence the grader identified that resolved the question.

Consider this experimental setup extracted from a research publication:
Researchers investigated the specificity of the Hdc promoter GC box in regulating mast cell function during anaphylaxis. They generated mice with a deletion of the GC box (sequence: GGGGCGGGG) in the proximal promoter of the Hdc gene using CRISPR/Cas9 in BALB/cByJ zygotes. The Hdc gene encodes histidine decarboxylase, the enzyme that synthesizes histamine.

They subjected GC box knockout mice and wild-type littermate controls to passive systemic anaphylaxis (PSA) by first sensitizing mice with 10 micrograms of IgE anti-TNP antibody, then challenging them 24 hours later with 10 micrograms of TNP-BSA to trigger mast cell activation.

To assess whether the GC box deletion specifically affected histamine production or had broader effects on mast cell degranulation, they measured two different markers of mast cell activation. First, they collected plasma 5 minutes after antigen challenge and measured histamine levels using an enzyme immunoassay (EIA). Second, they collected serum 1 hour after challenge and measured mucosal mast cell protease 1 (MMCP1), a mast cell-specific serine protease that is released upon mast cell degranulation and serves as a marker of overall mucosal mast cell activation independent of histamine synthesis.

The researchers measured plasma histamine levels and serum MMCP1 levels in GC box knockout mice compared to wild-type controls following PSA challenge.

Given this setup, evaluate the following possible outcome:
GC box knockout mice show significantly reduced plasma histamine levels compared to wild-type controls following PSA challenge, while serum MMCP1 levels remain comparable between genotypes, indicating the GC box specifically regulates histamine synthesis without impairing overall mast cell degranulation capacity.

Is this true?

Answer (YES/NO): YES